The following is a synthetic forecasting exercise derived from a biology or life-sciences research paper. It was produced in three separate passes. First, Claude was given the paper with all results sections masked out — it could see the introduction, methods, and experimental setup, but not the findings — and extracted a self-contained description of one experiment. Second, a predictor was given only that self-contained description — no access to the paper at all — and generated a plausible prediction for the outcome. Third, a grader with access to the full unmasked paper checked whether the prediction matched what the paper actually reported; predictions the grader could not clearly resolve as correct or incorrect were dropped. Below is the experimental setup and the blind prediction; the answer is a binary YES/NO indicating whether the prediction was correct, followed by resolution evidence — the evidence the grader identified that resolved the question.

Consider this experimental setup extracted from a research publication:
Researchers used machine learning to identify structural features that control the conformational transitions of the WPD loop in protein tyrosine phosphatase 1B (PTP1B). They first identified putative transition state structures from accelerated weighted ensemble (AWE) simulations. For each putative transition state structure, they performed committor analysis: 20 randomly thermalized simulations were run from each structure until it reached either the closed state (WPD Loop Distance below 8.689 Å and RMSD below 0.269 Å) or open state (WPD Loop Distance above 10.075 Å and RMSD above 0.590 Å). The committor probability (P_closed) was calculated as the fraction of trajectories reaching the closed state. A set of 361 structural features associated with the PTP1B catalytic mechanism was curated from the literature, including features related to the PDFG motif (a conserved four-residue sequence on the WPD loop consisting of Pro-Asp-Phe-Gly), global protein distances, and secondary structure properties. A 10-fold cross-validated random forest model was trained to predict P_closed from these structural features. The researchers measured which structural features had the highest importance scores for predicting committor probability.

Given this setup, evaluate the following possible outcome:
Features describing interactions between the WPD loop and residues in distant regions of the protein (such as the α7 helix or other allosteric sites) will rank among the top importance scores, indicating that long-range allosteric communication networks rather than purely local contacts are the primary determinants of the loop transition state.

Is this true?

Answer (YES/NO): NO